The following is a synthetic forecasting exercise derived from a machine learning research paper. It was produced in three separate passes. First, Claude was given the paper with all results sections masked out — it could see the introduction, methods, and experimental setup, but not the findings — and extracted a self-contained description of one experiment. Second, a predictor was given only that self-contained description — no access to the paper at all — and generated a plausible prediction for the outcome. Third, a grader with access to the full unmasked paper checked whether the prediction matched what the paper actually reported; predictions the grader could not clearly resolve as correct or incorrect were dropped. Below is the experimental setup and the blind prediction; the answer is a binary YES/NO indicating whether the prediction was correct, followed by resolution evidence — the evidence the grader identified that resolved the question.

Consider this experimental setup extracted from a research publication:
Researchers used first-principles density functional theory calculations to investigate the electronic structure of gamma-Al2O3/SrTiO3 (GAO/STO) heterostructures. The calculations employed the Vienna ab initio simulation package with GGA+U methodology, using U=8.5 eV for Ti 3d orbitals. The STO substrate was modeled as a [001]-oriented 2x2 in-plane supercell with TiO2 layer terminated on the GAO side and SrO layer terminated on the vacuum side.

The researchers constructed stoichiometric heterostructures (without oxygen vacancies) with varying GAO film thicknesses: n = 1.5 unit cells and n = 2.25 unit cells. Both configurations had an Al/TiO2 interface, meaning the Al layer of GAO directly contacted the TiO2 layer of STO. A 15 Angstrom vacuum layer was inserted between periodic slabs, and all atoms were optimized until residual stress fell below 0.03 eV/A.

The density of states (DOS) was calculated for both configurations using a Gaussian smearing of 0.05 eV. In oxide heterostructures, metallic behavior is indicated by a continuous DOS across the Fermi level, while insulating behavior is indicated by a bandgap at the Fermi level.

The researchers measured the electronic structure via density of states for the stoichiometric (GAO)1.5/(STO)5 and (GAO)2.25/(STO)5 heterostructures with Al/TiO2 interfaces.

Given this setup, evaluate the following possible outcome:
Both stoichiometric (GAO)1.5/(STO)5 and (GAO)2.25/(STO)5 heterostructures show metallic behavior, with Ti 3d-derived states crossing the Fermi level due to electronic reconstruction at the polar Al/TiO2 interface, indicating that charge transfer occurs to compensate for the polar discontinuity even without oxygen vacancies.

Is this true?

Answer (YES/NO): NO